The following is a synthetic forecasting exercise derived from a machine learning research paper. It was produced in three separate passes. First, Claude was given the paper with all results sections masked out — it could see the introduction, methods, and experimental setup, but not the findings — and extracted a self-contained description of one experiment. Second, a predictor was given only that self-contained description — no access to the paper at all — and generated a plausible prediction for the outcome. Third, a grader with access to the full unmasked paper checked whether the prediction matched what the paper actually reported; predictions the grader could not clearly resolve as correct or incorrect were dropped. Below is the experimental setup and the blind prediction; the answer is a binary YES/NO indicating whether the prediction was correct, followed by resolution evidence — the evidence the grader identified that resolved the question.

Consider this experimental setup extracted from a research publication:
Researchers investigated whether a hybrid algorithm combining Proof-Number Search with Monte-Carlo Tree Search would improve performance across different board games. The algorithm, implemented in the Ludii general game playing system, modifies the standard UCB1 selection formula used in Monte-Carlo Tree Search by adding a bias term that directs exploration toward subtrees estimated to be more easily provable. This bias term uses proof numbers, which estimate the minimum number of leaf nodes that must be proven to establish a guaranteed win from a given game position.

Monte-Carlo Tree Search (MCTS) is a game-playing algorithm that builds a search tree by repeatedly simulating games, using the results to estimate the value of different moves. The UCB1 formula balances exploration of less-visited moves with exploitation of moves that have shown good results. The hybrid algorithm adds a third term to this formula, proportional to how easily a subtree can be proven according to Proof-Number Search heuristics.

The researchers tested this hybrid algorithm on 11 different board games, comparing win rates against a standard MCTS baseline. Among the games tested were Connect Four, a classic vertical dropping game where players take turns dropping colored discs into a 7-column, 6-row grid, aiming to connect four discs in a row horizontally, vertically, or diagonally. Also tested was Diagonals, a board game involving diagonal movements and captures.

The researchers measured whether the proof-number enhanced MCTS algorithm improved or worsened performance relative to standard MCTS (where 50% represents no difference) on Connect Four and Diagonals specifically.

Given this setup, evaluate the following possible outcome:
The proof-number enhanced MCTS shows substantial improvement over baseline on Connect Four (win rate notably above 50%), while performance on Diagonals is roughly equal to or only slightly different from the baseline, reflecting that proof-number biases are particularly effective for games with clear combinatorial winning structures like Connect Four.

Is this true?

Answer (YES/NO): NO